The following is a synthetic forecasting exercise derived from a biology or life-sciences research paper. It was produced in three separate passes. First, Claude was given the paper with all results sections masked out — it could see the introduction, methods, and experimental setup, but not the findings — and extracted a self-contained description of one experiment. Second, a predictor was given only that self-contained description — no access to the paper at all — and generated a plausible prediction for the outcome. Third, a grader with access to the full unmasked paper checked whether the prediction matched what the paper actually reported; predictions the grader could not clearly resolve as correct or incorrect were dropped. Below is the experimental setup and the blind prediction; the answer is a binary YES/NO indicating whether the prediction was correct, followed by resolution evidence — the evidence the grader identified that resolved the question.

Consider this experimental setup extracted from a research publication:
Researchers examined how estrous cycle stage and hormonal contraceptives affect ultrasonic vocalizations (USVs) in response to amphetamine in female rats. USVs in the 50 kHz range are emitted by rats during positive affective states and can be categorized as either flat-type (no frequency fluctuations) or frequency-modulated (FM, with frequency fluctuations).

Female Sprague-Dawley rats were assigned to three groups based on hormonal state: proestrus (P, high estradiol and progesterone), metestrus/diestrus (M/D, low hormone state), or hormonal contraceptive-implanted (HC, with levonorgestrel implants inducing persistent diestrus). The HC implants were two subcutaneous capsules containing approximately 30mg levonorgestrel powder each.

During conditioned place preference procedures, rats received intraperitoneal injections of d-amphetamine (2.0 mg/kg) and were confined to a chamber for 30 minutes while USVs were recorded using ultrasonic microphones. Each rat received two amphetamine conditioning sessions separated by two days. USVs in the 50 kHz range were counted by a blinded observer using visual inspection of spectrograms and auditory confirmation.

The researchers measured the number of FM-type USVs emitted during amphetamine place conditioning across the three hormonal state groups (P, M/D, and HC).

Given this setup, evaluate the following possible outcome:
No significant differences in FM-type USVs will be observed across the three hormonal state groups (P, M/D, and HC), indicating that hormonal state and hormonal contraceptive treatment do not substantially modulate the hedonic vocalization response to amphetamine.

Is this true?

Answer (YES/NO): NO